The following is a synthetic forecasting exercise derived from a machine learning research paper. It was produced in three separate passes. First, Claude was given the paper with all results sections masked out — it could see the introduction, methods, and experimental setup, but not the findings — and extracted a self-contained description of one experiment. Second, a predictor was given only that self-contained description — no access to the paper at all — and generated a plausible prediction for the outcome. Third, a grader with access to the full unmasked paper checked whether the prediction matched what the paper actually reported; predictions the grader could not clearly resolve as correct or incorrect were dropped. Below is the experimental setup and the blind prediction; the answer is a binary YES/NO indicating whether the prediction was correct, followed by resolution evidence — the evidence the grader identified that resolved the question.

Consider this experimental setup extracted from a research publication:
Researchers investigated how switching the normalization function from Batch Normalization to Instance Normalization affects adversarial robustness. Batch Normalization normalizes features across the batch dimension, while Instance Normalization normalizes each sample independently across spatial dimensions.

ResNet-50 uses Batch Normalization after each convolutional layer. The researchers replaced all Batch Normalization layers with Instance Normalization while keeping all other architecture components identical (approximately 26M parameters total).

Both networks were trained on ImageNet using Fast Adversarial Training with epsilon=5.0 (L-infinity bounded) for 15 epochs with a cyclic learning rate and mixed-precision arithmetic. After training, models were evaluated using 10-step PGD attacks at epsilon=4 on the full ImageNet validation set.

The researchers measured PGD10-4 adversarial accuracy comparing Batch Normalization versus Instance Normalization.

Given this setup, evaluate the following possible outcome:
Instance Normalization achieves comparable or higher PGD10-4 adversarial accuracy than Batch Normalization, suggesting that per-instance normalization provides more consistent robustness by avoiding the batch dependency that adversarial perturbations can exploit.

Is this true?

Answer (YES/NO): NO